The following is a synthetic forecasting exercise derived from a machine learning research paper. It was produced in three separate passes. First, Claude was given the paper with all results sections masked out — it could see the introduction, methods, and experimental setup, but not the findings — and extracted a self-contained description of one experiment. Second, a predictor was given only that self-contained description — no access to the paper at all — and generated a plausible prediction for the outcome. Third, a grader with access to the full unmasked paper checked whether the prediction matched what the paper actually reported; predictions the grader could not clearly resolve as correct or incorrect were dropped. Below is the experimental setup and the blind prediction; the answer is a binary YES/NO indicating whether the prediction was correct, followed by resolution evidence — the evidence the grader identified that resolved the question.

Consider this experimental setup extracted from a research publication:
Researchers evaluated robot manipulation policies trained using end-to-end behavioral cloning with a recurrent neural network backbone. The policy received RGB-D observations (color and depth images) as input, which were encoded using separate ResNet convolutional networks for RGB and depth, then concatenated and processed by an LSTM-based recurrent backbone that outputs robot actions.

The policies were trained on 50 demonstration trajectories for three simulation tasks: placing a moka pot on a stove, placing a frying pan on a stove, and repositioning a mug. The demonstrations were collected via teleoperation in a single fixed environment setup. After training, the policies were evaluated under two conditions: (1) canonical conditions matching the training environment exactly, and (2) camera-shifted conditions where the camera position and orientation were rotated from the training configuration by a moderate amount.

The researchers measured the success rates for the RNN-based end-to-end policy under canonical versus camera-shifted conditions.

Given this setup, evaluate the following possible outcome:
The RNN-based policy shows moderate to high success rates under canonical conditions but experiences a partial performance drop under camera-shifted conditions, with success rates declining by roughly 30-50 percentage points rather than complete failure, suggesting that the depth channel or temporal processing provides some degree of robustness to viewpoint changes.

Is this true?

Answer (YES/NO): NO